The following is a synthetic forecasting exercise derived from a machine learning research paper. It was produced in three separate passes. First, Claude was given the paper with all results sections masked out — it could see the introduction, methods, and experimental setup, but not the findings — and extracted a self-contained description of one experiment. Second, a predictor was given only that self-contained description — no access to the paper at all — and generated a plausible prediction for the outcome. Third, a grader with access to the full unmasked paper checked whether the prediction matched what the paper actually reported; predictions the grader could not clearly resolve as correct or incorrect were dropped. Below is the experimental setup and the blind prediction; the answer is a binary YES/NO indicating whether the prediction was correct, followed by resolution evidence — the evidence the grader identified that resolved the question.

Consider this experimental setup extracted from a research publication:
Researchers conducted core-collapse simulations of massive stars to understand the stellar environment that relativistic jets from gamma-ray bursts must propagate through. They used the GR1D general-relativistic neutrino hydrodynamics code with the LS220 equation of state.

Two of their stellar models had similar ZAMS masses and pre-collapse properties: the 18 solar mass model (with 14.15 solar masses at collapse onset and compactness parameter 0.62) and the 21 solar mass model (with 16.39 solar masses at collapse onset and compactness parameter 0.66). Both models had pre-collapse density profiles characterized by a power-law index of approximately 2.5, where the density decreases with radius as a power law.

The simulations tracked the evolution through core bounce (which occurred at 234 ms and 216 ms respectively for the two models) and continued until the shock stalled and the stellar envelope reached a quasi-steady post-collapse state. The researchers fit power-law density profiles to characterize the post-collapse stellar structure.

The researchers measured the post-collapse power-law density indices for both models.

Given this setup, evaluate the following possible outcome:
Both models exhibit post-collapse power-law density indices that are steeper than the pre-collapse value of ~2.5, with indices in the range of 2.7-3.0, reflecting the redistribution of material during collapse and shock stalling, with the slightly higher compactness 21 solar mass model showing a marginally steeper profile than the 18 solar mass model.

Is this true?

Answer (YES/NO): NO